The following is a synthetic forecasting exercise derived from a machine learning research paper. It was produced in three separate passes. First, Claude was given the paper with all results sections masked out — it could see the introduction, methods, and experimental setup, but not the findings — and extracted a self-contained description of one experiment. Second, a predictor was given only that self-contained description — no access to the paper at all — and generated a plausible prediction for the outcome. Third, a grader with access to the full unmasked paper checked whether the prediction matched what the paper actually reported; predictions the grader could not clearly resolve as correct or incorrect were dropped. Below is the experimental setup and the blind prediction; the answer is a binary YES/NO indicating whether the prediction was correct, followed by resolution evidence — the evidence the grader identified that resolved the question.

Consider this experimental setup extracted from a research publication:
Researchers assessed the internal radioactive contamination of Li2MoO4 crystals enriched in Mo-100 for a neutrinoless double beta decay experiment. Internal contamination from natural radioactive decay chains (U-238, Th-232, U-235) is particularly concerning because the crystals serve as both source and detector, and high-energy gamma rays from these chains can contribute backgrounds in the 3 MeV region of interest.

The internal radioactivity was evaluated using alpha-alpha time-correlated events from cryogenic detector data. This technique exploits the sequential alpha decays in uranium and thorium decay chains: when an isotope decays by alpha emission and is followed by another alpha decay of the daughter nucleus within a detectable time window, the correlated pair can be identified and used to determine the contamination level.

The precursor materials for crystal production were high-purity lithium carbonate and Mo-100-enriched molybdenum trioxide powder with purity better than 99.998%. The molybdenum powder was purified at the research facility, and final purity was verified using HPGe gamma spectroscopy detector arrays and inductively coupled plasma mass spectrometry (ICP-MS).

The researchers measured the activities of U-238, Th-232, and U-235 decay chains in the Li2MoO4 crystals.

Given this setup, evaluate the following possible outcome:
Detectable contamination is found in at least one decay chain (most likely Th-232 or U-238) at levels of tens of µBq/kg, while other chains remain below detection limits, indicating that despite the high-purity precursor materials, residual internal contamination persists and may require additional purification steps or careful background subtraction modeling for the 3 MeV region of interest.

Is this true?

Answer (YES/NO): NO